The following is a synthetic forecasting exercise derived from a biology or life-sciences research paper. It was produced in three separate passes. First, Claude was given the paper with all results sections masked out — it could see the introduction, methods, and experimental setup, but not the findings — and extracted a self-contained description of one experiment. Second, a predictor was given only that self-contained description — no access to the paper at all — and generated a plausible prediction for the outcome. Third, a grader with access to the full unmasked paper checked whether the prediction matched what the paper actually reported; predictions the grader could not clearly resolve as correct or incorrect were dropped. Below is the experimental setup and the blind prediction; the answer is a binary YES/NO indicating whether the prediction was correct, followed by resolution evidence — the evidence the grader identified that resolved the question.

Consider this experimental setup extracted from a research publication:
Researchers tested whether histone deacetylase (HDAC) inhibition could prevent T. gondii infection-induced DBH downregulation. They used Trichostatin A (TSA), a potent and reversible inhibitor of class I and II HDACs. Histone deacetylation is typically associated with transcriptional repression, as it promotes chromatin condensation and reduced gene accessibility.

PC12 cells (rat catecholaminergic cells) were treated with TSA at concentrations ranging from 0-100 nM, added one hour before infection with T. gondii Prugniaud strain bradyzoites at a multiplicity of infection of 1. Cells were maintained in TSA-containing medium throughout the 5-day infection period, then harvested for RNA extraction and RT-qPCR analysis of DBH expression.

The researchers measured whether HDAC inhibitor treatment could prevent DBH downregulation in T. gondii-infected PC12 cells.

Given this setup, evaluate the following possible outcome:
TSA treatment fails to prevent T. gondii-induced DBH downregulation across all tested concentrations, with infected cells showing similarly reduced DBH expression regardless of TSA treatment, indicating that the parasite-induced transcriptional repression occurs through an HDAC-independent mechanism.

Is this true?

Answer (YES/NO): YES